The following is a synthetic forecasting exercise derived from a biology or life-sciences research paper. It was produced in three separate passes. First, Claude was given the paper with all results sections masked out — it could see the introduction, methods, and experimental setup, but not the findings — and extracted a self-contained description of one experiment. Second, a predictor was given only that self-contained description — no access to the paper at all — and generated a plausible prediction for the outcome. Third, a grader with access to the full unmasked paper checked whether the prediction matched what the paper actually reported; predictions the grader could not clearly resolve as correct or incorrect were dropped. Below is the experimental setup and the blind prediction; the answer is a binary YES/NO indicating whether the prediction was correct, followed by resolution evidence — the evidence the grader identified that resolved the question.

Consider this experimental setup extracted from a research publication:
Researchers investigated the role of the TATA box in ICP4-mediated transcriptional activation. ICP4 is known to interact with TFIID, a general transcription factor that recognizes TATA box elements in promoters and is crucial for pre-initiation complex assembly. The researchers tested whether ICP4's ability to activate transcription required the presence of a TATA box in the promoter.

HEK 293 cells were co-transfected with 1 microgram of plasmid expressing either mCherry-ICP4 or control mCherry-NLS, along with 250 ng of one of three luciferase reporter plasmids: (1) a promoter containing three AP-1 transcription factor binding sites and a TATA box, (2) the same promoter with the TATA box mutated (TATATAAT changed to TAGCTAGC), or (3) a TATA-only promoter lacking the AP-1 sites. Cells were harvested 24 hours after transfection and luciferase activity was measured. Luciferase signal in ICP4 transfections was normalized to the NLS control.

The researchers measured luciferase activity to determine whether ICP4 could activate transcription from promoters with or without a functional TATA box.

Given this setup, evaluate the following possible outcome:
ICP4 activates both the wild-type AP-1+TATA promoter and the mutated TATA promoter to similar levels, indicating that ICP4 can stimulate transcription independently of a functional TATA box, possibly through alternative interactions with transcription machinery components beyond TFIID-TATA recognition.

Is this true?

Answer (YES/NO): YES